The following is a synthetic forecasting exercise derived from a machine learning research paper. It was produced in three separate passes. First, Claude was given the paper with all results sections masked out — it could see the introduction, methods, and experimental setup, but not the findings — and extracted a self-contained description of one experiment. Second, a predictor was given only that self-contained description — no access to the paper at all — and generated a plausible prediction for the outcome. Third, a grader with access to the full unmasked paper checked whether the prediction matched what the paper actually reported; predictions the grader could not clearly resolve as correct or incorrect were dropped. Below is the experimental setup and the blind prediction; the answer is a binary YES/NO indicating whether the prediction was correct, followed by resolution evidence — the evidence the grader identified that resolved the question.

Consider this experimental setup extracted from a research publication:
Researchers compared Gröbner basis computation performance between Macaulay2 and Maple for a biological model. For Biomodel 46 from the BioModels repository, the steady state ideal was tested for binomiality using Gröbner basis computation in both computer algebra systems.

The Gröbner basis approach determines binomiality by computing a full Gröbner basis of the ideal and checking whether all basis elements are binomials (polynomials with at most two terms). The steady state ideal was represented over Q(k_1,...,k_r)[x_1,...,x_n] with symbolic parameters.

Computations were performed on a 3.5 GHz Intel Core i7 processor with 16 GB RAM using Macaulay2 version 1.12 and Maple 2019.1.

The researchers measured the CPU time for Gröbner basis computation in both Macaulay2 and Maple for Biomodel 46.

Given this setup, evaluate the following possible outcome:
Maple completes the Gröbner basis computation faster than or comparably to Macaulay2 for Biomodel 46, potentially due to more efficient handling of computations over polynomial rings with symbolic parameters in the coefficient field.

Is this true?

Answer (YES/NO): YES